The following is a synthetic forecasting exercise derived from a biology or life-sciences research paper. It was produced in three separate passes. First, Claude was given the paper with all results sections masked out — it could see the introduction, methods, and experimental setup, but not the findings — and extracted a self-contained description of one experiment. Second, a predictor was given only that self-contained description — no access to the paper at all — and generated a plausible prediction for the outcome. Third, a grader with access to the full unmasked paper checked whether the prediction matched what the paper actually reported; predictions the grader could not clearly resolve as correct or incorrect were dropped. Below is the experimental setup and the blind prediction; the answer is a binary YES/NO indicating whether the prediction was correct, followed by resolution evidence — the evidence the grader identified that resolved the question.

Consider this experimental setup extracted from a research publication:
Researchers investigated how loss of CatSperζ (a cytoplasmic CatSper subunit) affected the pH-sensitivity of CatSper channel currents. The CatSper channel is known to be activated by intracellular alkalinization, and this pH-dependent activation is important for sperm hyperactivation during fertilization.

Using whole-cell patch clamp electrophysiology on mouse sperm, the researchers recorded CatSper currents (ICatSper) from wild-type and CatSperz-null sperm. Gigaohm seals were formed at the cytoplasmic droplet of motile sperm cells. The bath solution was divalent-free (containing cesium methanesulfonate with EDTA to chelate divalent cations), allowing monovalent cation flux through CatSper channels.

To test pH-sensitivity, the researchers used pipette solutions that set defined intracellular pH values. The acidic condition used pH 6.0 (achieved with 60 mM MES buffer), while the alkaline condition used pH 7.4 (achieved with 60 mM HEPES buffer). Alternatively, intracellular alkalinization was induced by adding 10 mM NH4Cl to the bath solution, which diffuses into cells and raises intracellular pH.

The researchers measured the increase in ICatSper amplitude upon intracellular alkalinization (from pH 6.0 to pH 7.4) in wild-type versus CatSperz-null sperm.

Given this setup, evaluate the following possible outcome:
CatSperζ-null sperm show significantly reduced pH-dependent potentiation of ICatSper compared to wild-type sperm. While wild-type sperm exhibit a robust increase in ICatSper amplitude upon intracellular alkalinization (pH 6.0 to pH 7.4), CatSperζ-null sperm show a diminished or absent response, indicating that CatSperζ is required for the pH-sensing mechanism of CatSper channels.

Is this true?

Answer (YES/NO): YES